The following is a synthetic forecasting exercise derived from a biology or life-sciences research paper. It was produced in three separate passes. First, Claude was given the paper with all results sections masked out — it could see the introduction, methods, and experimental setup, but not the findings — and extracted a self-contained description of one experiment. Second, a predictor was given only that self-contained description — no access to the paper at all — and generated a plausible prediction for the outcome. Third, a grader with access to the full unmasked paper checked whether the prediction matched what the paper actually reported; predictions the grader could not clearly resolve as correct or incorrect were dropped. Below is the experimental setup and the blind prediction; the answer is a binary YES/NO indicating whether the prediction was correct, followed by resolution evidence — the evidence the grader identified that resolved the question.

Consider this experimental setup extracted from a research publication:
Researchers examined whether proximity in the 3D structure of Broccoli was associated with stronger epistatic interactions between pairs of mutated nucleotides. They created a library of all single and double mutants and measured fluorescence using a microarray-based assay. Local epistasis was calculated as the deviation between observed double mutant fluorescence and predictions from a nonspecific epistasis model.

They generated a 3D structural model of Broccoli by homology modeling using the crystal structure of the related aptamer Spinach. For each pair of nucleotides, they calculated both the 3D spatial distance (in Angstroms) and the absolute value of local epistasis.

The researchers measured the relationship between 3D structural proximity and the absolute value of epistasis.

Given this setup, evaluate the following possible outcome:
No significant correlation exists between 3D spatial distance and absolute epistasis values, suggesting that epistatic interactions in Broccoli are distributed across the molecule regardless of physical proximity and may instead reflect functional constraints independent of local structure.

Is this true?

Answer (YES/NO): NO